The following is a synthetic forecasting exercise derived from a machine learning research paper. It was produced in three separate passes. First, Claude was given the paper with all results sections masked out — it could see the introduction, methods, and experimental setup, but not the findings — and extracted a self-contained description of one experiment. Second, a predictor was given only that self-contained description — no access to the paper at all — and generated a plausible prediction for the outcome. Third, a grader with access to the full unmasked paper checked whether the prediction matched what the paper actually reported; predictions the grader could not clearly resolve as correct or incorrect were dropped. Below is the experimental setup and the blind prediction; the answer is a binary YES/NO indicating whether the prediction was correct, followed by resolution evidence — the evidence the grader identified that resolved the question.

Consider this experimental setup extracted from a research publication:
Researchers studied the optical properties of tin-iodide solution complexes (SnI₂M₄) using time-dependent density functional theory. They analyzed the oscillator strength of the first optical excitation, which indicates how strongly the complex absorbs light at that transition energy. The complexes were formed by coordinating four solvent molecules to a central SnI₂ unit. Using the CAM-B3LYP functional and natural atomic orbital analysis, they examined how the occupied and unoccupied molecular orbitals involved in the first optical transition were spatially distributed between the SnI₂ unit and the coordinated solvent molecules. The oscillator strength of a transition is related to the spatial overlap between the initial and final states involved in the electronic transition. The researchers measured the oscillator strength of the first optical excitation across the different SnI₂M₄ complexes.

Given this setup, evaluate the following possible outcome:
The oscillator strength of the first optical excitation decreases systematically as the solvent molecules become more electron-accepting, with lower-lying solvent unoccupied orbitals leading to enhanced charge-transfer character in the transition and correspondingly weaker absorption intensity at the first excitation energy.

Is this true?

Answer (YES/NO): NO